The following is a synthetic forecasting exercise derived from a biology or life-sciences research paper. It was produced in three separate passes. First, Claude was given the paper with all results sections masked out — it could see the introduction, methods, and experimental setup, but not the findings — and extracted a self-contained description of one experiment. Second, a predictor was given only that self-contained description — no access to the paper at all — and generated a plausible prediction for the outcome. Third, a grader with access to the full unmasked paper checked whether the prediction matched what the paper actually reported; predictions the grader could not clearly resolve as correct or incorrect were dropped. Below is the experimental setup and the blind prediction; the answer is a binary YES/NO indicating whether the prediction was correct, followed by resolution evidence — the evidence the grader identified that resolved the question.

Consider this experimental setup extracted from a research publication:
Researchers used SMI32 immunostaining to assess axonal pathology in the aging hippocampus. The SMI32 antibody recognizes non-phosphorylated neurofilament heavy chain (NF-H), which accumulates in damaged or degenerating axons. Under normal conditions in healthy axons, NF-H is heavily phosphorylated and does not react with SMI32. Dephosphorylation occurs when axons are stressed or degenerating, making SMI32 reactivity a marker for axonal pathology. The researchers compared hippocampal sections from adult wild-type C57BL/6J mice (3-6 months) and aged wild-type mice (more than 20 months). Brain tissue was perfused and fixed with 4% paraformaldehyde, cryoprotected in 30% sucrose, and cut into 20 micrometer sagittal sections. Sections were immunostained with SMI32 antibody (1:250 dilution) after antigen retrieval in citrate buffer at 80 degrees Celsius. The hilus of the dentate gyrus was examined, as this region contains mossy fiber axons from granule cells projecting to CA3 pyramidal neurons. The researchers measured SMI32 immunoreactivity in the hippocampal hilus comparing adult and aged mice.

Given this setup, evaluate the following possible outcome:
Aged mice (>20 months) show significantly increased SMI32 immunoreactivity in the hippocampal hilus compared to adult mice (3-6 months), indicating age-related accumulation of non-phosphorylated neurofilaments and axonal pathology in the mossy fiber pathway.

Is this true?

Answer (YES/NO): YES